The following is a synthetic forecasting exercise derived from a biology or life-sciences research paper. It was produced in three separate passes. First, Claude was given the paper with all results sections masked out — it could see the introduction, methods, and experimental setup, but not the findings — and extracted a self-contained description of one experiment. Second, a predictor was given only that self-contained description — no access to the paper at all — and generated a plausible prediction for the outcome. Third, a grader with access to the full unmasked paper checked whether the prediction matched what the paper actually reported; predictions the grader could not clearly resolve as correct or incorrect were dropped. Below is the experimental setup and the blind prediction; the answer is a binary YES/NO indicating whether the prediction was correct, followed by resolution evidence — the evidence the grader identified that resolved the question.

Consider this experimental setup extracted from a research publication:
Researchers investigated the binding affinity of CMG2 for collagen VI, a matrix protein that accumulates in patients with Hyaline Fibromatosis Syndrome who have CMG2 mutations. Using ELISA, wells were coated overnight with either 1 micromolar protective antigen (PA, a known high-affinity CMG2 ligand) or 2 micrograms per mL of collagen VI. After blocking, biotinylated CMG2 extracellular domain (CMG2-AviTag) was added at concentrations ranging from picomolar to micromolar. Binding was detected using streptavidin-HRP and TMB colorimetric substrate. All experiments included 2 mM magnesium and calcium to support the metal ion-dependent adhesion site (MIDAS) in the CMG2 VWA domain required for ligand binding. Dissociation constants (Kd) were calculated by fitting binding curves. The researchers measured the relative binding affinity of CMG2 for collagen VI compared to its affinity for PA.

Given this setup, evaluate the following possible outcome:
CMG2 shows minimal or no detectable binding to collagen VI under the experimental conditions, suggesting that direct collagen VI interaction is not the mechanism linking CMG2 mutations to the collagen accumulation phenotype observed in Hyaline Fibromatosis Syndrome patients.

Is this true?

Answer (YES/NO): NO